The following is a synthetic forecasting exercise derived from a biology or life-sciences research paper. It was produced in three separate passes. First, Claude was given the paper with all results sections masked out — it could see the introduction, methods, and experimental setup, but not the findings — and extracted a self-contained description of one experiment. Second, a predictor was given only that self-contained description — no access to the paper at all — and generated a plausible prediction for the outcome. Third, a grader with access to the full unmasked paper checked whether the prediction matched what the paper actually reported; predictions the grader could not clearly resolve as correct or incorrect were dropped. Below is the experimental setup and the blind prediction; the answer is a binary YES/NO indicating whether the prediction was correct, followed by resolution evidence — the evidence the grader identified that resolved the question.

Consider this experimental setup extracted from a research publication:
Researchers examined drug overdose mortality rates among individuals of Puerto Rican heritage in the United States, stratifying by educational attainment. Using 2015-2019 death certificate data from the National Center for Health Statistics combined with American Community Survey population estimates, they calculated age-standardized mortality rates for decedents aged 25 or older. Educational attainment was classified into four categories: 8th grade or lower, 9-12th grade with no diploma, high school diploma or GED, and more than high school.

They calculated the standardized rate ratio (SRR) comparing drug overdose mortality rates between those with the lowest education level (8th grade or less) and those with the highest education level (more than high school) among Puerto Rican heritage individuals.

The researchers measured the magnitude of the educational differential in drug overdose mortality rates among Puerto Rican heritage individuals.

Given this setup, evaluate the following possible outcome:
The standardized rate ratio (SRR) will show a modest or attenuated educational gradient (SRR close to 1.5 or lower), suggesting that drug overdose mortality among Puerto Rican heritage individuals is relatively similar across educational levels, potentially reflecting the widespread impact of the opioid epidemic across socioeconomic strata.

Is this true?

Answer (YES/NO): NO